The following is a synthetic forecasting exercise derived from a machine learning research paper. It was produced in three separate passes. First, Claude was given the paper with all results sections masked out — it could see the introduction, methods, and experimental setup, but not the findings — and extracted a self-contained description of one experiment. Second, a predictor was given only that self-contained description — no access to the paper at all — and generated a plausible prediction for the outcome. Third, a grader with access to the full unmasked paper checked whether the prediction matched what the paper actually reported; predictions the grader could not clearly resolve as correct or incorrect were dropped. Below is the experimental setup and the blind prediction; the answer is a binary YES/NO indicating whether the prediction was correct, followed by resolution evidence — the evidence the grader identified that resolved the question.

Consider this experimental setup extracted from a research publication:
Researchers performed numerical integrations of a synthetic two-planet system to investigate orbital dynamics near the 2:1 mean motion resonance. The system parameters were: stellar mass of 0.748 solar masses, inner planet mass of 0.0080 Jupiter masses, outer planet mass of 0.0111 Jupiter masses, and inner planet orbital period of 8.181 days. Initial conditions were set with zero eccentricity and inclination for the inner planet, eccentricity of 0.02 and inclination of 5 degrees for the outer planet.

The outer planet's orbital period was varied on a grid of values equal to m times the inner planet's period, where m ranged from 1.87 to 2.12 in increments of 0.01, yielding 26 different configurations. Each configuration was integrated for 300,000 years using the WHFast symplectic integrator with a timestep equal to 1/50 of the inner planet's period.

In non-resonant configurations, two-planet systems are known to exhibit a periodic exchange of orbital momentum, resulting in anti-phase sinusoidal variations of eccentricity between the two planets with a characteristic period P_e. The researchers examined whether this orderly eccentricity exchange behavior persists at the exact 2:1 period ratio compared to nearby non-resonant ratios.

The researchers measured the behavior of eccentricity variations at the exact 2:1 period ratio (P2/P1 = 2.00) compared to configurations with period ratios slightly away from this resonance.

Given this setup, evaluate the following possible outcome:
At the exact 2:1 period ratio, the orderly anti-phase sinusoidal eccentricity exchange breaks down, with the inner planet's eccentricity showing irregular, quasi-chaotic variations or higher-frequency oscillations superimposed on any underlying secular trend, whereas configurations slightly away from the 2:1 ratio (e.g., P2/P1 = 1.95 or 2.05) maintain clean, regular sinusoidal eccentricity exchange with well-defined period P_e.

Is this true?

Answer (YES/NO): YES